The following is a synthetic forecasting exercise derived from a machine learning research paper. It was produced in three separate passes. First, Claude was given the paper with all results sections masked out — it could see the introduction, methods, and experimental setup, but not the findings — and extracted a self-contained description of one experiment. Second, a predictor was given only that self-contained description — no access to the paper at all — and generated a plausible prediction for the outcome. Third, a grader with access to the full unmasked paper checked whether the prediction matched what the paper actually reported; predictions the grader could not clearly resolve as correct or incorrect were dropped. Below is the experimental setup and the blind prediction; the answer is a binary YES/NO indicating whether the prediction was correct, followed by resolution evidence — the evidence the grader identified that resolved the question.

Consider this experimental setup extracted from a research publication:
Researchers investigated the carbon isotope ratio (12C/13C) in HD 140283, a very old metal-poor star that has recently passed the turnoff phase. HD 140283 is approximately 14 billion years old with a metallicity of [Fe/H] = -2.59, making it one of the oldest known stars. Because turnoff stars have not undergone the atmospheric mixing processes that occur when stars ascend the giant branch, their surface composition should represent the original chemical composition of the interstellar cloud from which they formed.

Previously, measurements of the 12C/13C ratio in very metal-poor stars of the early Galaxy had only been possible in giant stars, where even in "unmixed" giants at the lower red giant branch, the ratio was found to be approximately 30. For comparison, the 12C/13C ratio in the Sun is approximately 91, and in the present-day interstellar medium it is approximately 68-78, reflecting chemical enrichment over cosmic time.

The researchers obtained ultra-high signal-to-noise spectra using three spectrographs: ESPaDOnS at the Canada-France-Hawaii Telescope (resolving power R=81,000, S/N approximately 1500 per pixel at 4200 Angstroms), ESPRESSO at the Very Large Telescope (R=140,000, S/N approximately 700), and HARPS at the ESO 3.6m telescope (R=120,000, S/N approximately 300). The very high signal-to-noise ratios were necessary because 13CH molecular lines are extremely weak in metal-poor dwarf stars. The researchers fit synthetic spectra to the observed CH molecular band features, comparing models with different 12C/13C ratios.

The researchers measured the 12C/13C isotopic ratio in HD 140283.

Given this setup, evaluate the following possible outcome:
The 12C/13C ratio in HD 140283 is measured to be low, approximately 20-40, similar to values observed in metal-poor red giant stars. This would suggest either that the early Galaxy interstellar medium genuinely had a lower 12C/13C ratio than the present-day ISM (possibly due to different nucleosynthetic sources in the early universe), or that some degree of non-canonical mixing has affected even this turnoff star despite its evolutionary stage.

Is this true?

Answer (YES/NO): YES